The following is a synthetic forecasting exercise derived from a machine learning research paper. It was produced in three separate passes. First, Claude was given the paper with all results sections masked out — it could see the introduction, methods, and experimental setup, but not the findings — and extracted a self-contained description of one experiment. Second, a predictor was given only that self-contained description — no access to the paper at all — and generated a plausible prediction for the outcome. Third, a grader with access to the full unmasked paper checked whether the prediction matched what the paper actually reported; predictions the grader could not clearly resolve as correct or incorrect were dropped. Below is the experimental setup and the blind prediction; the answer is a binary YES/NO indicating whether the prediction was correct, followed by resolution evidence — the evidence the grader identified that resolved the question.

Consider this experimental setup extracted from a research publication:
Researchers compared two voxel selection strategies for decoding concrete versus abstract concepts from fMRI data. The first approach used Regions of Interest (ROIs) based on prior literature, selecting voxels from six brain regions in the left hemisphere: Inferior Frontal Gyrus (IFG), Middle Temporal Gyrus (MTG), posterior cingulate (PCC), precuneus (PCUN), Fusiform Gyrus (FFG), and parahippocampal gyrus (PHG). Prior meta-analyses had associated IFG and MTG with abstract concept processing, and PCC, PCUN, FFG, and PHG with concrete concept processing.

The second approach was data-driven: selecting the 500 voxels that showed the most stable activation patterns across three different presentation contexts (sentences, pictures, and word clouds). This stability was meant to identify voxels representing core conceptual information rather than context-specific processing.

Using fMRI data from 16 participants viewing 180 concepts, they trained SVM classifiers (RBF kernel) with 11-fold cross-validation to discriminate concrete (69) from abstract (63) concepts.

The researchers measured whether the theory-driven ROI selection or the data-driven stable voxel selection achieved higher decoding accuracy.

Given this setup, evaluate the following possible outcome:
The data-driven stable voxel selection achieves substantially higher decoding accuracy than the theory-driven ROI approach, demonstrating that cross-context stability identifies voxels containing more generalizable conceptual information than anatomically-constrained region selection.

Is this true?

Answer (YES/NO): NO